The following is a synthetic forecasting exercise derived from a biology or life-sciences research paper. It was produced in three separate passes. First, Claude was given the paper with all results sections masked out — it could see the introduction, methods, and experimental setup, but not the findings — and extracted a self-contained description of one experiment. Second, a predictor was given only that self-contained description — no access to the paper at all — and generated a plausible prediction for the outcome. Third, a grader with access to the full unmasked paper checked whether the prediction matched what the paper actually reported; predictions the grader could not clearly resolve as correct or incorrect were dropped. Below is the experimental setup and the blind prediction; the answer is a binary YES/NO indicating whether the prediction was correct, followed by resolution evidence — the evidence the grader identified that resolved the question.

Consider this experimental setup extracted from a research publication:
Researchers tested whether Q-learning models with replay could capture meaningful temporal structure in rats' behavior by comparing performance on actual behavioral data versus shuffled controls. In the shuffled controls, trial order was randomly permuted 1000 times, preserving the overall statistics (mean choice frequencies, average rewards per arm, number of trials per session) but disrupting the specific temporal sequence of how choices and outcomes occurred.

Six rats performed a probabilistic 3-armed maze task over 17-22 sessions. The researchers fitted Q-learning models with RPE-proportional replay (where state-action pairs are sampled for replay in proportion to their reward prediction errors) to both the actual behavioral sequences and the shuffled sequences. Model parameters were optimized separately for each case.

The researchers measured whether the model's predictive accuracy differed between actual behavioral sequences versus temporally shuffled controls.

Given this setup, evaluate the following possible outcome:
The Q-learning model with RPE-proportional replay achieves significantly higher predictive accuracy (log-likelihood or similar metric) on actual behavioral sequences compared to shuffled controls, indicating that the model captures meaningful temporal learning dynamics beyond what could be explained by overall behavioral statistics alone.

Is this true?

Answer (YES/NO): NO